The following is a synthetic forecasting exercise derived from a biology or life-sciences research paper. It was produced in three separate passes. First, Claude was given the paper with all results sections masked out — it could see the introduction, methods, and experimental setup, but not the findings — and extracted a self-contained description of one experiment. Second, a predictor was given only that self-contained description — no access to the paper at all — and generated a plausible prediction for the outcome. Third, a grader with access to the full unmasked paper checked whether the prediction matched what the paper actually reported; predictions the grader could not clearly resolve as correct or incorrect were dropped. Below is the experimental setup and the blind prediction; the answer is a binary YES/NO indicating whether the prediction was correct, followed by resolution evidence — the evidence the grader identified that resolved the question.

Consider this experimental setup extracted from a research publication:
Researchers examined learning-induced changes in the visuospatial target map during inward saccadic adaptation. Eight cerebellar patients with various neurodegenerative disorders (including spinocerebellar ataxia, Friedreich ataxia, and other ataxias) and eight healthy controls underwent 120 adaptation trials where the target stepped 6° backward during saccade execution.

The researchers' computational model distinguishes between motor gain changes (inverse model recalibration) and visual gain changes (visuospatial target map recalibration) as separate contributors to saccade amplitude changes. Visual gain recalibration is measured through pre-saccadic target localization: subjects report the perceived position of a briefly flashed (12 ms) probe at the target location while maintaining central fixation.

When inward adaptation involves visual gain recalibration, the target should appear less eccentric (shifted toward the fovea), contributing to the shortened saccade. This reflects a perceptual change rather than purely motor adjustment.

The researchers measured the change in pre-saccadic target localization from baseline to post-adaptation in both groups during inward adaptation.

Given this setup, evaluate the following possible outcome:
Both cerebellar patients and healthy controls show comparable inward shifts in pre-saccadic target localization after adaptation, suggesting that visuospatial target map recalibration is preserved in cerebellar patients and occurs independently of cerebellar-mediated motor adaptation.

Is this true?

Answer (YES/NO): NO